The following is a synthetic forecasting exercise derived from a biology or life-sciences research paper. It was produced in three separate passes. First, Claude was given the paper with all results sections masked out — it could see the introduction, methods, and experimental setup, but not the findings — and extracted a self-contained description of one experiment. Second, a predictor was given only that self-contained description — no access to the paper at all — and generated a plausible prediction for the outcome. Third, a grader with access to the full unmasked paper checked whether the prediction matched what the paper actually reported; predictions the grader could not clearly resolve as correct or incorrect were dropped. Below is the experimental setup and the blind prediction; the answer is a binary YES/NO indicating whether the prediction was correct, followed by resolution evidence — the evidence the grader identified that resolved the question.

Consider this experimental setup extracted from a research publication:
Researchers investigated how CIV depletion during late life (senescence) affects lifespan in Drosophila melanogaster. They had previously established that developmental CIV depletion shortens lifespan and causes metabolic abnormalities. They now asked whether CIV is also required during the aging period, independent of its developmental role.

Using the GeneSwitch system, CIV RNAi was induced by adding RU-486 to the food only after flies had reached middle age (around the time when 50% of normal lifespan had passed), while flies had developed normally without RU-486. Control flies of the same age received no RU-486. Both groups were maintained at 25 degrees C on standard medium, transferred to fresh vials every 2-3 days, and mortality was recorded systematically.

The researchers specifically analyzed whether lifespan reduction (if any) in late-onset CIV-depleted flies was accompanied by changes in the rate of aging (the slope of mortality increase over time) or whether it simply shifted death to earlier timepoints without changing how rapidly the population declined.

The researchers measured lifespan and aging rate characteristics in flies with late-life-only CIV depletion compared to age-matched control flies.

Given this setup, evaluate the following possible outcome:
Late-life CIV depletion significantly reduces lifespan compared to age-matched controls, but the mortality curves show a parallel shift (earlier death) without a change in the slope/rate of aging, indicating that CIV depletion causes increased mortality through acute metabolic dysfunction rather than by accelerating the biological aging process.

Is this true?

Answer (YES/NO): YES